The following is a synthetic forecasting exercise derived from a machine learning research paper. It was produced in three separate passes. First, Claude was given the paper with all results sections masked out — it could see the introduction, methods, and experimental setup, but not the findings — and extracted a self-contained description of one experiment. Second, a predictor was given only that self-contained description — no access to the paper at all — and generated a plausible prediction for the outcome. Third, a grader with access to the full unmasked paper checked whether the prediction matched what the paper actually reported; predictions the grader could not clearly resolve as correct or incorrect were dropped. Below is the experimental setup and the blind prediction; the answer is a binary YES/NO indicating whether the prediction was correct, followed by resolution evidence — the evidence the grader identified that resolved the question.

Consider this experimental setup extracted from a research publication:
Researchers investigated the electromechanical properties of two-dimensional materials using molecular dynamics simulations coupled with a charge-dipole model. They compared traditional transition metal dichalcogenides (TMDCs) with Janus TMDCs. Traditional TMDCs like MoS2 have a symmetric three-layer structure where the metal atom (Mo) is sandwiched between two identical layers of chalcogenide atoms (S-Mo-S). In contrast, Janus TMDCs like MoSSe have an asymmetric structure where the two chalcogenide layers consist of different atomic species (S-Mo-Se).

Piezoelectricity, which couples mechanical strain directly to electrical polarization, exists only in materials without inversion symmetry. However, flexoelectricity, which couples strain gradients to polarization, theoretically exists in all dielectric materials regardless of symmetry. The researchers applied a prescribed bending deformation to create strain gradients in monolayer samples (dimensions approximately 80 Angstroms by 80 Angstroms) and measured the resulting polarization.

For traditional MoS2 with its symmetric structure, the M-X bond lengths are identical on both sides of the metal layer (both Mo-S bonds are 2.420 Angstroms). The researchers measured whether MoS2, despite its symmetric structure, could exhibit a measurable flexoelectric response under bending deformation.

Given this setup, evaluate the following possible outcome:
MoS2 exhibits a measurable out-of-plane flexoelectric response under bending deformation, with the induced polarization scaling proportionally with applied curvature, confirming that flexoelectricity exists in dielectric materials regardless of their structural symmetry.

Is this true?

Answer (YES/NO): YES